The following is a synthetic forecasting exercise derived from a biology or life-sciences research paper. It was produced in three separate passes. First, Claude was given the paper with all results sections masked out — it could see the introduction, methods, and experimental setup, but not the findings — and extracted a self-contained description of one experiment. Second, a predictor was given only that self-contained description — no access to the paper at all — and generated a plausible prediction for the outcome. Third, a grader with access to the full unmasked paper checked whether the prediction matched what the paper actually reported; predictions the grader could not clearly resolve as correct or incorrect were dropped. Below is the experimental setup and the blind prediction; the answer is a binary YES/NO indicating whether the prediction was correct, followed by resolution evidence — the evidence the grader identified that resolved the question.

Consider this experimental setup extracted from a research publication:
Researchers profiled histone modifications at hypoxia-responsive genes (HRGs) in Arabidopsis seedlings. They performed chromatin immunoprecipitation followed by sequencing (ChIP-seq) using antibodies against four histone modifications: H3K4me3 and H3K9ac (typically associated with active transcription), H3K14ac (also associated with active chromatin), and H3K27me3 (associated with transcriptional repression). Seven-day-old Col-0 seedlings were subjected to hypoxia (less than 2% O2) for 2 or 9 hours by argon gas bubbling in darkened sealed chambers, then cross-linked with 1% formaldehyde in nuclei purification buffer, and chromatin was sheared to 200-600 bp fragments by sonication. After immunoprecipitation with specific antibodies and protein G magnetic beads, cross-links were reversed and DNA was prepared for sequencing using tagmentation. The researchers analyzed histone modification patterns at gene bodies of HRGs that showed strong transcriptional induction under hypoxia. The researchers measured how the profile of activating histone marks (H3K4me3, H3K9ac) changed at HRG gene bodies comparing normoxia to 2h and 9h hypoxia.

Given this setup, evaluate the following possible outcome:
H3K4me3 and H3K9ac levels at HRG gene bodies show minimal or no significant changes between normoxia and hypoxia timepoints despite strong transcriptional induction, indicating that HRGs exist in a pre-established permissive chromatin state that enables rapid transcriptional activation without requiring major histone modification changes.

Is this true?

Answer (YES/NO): NO